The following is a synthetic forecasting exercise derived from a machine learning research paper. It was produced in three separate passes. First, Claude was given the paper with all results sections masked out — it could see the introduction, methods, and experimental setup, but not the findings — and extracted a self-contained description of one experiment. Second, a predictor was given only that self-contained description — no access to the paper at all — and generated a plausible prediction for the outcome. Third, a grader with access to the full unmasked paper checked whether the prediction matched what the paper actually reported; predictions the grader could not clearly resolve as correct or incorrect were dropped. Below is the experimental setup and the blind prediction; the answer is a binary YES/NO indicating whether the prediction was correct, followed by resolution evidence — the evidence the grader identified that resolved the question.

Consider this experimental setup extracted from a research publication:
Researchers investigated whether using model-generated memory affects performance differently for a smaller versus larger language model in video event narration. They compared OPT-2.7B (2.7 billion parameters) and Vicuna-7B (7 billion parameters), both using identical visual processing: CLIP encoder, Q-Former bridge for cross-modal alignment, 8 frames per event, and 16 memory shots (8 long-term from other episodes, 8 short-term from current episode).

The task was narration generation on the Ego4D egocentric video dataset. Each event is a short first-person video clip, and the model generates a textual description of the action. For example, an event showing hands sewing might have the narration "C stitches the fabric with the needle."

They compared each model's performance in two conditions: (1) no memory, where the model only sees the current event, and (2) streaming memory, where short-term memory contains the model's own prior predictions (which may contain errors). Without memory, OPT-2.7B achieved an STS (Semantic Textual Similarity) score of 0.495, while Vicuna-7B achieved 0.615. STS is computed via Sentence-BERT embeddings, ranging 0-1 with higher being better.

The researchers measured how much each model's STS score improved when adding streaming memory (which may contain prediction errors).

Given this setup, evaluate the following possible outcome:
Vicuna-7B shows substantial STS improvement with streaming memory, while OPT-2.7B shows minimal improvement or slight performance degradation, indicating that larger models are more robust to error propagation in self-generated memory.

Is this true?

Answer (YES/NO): YES